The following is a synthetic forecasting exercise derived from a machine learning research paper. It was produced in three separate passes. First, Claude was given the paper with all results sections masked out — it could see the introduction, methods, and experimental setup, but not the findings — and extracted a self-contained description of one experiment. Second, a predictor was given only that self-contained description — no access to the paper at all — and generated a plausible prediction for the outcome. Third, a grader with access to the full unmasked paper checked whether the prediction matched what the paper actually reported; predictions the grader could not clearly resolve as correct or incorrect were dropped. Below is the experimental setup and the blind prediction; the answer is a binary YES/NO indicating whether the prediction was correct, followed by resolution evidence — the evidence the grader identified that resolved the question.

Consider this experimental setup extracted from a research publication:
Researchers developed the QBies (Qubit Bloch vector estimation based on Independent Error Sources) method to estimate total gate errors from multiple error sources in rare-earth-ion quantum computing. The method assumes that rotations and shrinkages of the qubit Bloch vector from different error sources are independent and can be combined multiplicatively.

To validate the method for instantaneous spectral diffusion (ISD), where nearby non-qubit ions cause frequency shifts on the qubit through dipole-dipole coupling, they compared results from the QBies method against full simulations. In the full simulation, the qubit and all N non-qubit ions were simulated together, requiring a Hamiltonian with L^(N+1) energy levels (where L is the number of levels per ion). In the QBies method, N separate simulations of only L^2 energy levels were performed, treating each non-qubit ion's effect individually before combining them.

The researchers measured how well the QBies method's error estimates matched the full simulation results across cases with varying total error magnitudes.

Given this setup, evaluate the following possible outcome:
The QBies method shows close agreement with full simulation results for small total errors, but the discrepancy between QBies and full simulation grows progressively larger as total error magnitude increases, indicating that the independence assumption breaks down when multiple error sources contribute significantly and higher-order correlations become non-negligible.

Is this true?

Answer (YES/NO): YES